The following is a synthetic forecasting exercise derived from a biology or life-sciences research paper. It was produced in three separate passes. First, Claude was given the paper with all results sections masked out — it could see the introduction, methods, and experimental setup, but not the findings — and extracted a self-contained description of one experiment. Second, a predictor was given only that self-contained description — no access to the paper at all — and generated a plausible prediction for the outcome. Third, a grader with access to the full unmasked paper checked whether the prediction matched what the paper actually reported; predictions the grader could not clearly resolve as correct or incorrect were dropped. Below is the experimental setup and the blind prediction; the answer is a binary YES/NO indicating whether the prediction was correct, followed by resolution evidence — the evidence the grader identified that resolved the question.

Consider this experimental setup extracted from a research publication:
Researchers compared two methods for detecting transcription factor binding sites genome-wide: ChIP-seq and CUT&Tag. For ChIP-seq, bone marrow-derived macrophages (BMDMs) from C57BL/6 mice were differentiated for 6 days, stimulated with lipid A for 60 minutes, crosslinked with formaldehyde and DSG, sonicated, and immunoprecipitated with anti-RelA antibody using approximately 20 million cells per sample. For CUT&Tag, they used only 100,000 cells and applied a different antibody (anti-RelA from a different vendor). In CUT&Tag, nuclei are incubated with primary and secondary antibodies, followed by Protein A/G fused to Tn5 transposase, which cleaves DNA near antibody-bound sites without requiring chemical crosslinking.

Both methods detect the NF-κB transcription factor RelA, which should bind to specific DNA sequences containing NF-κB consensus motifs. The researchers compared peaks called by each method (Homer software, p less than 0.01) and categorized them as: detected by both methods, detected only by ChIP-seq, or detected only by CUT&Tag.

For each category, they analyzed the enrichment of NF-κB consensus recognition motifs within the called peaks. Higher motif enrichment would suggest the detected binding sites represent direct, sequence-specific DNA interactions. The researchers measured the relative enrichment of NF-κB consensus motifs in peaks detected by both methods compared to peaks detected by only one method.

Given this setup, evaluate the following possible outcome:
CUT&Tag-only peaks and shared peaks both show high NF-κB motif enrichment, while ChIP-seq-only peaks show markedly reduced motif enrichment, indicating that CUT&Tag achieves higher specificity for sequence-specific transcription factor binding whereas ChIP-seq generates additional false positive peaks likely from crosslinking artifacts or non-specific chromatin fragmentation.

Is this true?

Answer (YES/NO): NO